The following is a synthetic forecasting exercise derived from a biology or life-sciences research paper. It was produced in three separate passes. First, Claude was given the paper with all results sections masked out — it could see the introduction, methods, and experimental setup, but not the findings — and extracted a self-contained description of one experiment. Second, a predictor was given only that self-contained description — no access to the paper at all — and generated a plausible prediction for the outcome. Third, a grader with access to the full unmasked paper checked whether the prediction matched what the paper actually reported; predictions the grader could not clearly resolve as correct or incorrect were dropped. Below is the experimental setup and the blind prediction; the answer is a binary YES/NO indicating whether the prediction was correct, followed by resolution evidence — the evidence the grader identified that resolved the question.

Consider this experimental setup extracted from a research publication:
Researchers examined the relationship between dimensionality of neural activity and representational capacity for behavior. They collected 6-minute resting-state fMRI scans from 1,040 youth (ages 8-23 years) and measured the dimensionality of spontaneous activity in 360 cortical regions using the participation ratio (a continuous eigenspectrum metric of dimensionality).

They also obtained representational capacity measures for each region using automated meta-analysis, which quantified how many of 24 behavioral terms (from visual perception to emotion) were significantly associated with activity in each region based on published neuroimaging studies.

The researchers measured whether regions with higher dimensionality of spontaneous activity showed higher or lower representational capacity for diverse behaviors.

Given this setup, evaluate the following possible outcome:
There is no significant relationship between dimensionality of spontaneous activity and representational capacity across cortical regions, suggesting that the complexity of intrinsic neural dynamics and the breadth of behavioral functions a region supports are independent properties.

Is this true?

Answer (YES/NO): NO